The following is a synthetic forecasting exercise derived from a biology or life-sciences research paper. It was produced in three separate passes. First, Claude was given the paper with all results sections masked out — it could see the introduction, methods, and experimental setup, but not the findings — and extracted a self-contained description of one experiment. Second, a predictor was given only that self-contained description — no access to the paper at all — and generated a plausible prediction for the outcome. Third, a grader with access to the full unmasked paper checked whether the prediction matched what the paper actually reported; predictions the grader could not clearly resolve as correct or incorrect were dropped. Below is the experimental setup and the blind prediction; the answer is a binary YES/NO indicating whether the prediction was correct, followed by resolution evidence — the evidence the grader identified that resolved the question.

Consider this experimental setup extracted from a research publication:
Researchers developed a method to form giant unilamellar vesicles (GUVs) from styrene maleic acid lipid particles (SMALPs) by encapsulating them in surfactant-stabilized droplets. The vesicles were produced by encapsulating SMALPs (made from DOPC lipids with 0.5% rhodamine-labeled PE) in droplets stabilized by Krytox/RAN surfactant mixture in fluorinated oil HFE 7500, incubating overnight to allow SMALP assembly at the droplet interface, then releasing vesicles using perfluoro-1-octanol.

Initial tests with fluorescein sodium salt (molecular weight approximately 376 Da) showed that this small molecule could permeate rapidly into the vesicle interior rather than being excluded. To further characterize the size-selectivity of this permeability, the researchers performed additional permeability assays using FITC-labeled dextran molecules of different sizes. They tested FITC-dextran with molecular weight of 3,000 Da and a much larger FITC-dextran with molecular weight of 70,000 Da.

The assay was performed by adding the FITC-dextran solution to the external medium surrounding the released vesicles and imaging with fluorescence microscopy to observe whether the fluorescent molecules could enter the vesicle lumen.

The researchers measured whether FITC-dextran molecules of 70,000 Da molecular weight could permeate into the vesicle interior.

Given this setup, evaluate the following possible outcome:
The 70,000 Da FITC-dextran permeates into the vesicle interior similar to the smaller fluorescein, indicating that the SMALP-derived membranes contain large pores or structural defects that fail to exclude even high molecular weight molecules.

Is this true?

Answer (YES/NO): NO